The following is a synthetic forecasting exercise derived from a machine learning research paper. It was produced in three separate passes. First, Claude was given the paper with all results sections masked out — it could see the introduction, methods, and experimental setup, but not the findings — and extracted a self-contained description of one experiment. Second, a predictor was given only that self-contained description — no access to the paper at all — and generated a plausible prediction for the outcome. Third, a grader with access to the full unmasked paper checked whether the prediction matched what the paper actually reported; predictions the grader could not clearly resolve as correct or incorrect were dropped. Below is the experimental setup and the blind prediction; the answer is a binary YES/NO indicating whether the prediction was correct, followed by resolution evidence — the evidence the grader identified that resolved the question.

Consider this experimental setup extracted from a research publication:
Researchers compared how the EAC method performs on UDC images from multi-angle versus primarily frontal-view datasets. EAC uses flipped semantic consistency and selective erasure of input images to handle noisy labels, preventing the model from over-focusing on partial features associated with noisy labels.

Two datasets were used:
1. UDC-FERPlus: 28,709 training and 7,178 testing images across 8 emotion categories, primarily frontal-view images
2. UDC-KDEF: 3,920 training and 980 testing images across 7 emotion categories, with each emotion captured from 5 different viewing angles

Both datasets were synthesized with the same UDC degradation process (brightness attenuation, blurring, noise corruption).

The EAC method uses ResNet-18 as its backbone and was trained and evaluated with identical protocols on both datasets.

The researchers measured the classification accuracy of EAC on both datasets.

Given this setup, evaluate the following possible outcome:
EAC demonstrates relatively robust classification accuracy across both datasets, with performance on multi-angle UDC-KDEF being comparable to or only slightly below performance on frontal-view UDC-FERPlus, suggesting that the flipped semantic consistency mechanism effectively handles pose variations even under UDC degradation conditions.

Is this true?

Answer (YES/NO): NO